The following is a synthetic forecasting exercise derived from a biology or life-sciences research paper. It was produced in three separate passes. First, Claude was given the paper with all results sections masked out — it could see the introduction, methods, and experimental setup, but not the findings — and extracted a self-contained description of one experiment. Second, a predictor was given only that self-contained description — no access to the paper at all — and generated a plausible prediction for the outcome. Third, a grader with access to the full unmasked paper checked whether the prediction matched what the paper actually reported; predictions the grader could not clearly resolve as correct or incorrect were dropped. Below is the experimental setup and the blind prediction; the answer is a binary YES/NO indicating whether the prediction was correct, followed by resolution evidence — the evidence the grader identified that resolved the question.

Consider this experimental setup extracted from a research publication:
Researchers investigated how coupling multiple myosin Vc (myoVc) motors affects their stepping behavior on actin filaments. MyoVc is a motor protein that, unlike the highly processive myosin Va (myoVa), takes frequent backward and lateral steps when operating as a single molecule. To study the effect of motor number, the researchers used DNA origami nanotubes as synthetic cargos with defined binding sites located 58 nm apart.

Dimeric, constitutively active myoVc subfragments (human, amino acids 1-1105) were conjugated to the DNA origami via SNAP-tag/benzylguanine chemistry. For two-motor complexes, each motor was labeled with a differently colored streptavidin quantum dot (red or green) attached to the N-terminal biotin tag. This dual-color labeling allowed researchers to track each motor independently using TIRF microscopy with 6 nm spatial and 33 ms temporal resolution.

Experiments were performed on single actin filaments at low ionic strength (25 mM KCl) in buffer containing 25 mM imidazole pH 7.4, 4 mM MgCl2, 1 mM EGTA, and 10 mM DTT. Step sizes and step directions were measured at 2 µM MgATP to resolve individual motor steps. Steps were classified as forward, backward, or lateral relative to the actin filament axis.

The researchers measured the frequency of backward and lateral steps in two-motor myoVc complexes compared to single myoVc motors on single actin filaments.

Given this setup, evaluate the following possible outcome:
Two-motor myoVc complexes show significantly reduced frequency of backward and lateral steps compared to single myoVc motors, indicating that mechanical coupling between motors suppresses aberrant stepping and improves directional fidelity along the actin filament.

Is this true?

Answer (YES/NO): YES